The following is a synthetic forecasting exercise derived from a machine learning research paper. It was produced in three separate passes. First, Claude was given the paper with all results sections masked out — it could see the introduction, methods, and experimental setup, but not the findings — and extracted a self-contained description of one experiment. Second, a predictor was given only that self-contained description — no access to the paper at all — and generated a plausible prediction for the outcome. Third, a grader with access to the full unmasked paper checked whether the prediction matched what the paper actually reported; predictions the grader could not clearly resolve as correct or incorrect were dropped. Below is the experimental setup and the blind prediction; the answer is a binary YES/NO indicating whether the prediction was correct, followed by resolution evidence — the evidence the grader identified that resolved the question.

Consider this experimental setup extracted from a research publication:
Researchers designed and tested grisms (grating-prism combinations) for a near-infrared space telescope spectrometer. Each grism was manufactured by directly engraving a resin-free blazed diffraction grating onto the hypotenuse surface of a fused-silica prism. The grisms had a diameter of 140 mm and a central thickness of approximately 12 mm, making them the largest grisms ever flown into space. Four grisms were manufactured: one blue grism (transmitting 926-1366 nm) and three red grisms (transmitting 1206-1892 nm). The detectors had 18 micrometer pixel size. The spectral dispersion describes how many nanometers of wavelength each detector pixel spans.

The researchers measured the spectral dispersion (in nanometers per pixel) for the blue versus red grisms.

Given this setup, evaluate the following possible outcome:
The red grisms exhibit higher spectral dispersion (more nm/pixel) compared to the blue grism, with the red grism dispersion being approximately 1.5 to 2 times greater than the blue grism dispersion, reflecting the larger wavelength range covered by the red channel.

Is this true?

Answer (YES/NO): NO